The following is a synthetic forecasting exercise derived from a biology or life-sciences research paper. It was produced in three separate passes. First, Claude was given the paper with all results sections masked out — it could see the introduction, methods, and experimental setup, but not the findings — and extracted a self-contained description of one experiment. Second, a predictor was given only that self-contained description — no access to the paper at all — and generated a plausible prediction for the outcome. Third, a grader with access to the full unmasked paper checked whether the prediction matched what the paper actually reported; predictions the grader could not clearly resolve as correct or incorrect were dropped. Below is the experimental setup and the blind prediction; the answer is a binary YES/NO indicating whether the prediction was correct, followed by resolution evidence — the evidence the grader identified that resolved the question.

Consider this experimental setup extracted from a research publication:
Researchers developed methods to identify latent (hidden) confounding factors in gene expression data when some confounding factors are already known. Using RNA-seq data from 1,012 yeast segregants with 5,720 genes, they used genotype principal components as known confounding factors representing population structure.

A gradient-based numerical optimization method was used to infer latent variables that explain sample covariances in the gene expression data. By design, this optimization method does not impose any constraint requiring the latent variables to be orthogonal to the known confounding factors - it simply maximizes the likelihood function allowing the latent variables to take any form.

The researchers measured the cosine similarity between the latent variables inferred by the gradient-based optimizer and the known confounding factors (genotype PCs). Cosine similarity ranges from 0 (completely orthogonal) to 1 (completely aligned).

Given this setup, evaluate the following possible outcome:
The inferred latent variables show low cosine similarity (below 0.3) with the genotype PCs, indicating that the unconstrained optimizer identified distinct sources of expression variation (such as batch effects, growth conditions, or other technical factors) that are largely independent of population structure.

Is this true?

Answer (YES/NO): NO